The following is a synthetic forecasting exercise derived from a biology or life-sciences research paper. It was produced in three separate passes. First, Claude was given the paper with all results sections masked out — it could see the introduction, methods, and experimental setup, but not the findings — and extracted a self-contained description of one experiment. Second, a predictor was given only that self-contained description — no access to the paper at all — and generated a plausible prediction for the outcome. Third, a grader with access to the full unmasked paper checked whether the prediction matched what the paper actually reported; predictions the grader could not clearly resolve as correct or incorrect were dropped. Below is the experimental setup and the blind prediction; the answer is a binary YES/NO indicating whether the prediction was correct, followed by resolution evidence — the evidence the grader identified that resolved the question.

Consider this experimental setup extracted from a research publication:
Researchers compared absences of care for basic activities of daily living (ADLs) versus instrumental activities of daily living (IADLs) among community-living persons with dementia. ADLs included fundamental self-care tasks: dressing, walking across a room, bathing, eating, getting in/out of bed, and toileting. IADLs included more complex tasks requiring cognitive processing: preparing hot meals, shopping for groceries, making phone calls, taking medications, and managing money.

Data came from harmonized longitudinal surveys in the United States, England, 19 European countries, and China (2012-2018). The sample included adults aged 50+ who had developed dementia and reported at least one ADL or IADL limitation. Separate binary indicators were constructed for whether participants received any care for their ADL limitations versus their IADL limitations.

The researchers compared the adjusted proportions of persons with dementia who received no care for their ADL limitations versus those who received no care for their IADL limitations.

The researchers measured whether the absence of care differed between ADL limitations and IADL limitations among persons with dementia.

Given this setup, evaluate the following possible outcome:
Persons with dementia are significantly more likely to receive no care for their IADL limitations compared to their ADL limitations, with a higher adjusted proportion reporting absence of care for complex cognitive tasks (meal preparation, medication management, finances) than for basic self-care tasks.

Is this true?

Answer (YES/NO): NO